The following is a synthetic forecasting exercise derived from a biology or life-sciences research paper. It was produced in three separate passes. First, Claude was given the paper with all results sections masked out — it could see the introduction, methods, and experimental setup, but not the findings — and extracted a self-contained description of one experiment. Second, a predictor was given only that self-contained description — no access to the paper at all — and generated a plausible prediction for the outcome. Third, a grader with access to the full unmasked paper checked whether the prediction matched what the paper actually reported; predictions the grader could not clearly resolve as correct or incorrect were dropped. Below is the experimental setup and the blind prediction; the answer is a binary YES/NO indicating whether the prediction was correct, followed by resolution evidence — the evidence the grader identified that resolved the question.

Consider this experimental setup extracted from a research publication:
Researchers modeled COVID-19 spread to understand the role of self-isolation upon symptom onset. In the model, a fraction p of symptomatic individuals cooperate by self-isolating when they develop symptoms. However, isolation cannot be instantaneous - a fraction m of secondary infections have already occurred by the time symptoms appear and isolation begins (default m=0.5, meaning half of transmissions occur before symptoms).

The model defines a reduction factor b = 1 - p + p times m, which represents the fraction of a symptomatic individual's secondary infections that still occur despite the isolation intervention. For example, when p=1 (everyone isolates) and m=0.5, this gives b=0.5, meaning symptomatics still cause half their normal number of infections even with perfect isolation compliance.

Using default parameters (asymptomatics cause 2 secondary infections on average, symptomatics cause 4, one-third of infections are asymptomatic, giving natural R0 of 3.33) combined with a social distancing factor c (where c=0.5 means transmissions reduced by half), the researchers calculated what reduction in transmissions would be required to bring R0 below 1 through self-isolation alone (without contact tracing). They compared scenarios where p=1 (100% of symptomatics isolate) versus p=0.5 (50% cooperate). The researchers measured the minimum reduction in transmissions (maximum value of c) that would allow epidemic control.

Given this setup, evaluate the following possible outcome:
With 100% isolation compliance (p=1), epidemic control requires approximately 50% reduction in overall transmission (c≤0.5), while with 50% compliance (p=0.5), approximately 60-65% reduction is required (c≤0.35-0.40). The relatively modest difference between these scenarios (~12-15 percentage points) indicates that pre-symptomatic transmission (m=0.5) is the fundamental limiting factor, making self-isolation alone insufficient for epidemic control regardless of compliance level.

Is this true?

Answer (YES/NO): YES